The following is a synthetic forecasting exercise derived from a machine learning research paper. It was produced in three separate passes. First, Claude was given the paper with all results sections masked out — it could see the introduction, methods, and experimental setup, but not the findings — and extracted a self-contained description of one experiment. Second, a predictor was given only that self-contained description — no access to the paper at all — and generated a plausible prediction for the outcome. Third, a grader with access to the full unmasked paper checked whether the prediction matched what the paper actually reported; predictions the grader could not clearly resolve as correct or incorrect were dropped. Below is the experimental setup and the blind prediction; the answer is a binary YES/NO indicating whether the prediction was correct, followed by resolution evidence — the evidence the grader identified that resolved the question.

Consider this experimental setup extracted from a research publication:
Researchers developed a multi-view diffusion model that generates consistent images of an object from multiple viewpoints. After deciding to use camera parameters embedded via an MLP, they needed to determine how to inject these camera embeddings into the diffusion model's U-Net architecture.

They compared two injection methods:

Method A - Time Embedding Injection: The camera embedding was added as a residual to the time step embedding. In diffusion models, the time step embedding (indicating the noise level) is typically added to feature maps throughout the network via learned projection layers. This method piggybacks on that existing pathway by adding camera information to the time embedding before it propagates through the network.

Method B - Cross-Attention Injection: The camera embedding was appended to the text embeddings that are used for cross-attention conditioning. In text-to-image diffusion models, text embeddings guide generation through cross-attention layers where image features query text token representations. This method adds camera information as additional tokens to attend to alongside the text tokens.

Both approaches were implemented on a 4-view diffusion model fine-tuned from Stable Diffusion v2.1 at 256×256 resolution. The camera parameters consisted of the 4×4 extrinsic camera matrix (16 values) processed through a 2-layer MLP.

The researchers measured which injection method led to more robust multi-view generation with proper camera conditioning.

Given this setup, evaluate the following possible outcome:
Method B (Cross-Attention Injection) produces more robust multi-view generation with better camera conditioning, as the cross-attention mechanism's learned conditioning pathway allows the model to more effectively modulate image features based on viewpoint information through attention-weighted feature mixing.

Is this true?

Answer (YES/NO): NO